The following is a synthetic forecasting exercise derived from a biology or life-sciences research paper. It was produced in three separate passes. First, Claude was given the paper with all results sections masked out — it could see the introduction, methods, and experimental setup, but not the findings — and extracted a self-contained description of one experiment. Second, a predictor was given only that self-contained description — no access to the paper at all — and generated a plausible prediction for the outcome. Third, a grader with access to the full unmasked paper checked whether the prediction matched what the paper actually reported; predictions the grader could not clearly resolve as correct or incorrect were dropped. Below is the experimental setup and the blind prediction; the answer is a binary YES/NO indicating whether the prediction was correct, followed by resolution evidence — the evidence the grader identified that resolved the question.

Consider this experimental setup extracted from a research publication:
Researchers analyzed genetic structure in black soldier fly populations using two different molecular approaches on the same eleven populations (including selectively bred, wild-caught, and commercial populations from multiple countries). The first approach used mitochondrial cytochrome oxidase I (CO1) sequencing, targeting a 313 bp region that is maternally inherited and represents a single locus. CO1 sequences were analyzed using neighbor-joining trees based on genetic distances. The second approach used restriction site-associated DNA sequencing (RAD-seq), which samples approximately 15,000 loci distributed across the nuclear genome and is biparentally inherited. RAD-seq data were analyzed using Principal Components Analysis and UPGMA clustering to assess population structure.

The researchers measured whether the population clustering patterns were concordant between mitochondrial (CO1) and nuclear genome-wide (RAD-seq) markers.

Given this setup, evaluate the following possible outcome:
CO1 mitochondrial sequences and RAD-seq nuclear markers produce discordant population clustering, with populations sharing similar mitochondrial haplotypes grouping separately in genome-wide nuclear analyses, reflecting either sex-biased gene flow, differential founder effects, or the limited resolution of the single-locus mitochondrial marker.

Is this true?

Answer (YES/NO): YES